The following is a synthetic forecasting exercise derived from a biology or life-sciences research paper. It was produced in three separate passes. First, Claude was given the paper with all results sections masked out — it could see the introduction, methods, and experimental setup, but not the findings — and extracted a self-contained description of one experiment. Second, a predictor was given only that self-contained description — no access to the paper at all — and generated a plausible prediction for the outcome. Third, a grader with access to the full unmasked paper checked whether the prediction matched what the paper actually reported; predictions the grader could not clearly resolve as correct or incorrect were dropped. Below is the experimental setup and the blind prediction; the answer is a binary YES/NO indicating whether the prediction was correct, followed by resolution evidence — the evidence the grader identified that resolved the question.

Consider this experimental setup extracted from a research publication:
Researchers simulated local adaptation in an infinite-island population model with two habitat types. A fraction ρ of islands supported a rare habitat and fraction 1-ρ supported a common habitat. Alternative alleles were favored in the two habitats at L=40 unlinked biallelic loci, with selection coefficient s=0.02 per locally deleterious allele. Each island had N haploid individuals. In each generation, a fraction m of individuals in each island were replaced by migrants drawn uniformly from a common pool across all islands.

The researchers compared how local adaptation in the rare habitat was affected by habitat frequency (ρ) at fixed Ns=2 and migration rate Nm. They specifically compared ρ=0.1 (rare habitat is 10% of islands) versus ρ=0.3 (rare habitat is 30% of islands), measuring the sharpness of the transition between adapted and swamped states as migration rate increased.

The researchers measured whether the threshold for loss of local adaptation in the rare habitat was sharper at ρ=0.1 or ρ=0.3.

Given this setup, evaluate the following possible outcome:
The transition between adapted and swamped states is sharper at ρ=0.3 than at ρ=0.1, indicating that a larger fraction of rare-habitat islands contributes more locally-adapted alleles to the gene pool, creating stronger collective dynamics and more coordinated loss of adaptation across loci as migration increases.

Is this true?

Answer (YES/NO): NO